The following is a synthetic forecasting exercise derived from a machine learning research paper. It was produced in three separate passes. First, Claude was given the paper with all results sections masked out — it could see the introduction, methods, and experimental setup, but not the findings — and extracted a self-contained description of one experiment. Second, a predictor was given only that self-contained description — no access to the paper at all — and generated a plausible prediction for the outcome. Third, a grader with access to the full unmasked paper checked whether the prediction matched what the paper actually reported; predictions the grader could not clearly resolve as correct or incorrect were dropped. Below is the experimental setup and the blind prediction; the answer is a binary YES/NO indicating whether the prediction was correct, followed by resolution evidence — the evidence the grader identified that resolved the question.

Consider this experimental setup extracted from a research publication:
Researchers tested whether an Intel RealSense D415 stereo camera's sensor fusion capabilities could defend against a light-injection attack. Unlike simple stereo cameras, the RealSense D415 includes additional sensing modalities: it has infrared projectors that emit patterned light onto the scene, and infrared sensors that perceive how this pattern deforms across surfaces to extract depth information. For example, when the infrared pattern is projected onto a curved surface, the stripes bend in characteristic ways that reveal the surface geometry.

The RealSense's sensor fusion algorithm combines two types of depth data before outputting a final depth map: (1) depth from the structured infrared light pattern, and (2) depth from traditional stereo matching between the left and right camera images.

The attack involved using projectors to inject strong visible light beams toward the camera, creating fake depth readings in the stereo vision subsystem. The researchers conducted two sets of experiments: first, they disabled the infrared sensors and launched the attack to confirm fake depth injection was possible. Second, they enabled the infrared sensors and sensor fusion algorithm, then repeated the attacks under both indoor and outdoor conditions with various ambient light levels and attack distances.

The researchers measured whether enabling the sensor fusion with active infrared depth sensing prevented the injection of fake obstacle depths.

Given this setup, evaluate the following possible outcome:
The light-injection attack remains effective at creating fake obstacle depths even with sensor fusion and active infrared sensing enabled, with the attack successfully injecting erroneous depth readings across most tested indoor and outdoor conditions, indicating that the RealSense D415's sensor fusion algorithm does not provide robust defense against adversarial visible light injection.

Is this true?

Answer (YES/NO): YES